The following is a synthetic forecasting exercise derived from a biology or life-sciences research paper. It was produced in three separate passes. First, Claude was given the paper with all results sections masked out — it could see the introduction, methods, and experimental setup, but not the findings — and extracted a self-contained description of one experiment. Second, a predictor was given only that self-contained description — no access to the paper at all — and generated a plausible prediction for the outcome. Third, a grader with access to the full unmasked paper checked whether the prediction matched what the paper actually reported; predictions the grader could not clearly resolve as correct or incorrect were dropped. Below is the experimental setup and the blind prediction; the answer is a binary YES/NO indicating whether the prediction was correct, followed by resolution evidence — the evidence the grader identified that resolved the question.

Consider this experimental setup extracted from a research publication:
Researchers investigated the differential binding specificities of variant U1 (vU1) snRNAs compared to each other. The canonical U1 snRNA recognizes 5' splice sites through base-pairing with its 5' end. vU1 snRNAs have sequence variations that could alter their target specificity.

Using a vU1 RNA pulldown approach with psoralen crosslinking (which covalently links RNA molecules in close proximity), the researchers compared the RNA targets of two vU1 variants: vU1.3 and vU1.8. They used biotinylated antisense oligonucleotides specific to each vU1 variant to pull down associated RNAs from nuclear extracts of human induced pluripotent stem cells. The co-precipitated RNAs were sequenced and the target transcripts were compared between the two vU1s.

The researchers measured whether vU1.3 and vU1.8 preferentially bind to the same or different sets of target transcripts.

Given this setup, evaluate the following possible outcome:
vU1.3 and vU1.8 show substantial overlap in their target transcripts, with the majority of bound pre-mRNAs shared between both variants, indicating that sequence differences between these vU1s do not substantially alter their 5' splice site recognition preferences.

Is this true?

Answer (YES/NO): NO